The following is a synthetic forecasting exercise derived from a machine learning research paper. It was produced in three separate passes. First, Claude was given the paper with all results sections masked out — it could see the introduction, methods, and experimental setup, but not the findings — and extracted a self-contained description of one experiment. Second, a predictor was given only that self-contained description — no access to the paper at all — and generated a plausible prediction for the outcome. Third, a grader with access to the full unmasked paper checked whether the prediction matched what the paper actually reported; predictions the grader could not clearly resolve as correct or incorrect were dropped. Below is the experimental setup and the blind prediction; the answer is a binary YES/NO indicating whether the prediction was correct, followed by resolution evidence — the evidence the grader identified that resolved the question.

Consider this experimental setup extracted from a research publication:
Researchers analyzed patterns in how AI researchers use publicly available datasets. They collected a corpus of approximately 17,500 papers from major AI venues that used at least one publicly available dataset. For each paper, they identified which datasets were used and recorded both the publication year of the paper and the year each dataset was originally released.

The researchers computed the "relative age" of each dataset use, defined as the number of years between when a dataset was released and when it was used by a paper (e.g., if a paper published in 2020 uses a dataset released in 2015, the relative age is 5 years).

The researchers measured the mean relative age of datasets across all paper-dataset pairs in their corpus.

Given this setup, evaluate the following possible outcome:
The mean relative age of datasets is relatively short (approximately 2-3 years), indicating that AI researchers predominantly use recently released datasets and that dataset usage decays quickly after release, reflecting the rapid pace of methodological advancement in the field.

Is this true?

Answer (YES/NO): NO